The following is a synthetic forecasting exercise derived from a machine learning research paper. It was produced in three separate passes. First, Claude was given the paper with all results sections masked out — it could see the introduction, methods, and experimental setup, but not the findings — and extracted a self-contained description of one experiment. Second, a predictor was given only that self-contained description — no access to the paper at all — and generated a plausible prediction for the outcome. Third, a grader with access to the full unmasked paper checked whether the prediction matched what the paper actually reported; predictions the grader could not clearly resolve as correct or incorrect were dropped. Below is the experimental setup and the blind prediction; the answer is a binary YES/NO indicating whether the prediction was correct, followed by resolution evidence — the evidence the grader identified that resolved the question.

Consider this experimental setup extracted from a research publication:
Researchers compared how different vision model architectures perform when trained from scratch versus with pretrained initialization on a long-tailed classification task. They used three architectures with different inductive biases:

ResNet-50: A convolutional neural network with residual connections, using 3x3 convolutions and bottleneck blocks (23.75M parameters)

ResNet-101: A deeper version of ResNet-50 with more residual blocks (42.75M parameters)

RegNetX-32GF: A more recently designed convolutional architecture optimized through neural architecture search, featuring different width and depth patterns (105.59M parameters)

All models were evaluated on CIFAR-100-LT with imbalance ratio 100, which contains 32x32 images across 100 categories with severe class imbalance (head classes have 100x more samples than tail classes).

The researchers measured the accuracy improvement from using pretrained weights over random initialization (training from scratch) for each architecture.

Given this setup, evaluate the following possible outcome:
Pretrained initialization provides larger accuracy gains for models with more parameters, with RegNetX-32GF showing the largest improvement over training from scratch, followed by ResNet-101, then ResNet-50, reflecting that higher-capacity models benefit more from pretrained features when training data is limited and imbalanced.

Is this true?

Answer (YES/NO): NO